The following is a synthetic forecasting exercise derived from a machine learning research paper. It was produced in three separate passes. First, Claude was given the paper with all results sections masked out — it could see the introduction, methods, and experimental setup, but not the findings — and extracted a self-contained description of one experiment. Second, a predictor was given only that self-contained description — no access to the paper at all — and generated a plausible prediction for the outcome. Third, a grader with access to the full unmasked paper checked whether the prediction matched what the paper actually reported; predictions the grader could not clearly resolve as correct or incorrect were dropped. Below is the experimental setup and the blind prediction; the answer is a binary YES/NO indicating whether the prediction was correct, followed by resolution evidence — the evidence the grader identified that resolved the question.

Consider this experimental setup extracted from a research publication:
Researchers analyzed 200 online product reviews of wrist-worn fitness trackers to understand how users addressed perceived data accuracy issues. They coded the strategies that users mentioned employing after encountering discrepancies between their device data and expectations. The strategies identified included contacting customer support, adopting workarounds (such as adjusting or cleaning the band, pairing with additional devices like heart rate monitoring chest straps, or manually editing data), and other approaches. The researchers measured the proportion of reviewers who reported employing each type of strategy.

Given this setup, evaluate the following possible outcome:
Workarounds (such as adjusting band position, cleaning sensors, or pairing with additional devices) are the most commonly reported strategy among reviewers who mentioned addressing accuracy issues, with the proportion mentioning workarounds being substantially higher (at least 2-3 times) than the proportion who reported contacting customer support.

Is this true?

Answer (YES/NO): NO